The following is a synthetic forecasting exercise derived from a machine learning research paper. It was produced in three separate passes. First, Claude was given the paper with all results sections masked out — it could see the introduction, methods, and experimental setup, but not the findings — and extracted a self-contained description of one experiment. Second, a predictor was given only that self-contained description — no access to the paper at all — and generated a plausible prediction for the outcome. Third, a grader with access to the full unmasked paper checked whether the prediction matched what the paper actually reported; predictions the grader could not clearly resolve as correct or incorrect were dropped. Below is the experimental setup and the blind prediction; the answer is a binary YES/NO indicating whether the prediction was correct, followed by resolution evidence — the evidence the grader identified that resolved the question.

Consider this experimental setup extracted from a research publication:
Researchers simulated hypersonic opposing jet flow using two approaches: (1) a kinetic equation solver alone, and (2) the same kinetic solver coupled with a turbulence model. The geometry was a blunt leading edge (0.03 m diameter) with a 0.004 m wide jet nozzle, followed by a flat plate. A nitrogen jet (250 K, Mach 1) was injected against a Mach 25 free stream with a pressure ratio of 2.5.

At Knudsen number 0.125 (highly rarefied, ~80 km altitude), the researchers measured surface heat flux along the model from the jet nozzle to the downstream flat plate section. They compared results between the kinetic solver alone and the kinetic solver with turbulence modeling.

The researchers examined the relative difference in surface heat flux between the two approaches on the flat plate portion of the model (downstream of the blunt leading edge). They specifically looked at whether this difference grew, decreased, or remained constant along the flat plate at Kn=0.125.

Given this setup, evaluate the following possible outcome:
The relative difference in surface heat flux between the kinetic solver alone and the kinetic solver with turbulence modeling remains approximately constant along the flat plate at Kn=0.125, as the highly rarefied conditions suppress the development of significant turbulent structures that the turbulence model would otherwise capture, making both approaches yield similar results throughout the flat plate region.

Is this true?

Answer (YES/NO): NO